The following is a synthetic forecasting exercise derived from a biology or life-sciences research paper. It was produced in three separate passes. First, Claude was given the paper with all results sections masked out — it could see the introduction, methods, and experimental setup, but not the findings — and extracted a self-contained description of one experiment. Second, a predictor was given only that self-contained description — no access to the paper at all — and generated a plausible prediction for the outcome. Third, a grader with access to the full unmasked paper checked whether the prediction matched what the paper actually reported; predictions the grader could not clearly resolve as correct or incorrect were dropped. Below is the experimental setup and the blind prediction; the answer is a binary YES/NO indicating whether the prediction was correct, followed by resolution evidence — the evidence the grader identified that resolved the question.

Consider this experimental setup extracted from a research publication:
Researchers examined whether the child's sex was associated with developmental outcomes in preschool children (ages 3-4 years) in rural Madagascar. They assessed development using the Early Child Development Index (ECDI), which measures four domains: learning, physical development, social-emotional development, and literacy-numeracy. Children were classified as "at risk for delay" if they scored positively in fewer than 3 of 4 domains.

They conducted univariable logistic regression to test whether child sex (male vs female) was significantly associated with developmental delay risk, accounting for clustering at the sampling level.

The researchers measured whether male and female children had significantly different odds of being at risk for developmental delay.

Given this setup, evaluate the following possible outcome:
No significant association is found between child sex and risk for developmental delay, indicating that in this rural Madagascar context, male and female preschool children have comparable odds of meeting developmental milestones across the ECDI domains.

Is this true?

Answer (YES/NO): YES